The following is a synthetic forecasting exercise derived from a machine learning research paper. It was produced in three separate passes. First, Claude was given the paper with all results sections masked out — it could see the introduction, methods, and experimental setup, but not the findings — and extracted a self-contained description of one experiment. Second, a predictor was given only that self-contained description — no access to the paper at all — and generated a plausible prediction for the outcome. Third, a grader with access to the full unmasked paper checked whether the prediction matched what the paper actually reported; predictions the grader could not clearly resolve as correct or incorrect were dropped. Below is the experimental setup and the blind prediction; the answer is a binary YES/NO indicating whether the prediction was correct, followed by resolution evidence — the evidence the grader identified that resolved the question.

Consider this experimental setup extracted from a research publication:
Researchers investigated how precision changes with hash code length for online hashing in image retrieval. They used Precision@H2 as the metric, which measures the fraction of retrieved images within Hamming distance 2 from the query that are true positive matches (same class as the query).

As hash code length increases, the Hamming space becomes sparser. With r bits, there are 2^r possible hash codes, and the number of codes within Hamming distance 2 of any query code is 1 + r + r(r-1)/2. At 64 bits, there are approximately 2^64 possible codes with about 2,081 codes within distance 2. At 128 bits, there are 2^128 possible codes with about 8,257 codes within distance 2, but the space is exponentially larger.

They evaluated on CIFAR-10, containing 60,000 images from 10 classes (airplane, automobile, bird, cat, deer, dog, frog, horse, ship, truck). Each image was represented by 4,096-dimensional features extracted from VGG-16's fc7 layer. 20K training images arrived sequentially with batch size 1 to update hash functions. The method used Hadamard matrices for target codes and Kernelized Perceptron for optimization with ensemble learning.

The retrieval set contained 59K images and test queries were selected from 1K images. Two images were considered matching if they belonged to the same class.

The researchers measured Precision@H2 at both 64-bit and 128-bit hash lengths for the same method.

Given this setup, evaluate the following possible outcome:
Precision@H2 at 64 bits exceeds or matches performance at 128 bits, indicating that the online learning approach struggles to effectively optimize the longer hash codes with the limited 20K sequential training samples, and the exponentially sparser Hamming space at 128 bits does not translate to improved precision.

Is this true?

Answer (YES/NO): NO